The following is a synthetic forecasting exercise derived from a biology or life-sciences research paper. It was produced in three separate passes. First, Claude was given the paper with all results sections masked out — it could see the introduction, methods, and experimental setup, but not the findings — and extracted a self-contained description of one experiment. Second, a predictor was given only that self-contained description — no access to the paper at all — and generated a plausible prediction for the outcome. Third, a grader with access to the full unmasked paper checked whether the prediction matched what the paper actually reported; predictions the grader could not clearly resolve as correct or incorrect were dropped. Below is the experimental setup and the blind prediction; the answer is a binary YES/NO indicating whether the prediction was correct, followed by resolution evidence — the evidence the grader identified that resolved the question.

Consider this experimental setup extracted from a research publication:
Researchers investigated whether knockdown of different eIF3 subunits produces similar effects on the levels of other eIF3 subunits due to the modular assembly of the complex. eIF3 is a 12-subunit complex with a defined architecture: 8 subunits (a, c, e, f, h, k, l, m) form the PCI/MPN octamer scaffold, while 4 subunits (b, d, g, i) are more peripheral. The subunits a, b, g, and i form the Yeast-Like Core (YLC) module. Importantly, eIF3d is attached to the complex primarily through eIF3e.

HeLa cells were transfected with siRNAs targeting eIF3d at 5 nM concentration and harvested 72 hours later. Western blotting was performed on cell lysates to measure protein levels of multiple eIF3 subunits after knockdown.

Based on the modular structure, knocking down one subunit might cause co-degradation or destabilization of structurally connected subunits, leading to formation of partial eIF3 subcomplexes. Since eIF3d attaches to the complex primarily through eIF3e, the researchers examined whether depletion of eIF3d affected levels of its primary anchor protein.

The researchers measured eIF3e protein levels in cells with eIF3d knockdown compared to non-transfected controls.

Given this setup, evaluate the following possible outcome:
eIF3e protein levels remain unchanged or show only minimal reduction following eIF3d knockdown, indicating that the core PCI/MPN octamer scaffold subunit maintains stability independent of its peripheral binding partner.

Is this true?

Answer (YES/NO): YES